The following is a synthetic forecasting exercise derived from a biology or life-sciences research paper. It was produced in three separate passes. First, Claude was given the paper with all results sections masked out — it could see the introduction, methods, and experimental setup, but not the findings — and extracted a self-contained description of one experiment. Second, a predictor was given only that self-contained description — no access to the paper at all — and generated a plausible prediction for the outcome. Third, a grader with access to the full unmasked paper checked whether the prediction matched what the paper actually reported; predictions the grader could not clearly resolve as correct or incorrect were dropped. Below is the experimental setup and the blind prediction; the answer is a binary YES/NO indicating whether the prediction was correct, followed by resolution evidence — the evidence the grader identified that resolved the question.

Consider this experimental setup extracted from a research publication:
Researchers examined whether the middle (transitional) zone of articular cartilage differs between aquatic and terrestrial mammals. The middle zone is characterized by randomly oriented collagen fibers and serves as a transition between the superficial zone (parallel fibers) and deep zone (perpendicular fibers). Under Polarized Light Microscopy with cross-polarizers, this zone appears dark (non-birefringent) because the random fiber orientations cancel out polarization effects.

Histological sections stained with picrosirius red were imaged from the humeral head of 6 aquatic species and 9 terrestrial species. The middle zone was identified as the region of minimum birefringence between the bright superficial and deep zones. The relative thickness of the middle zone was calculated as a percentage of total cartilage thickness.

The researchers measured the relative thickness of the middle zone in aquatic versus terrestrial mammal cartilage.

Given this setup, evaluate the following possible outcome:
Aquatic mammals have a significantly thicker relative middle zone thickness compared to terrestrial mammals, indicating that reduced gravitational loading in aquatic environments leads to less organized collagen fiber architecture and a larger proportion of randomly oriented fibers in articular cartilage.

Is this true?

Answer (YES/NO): YES